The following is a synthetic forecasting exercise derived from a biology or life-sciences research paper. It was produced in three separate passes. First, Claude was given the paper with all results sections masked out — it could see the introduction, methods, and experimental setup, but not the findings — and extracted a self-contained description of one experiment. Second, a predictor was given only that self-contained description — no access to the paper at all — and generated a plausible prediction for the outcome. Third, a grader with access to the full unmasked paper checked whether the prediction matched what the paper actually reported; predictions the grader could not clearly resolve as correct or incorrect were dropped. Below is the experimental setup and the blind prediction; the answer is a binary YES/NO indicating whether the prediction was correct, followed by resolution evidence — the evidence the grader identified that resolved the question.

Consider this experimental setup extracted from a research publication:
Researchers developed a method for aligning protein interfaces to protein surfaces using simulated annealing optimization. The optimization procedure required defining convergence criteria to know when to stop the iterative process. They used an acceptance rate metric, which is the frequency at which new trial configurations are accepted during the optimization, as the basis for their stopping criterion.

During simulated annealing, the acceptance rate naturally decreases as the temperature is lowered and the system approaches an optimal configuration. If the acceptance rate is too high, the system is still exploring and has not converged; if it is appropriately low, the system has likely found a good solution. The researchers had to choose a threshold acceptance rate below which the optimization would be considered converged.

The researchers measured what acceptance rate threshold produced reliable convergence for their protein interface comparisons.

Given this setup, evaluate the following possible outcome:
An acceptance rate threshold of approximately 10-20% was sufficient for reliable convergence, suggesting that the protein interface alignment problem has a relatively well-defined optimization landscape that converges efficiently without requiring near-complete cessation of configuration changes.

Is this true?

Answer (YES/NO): NO